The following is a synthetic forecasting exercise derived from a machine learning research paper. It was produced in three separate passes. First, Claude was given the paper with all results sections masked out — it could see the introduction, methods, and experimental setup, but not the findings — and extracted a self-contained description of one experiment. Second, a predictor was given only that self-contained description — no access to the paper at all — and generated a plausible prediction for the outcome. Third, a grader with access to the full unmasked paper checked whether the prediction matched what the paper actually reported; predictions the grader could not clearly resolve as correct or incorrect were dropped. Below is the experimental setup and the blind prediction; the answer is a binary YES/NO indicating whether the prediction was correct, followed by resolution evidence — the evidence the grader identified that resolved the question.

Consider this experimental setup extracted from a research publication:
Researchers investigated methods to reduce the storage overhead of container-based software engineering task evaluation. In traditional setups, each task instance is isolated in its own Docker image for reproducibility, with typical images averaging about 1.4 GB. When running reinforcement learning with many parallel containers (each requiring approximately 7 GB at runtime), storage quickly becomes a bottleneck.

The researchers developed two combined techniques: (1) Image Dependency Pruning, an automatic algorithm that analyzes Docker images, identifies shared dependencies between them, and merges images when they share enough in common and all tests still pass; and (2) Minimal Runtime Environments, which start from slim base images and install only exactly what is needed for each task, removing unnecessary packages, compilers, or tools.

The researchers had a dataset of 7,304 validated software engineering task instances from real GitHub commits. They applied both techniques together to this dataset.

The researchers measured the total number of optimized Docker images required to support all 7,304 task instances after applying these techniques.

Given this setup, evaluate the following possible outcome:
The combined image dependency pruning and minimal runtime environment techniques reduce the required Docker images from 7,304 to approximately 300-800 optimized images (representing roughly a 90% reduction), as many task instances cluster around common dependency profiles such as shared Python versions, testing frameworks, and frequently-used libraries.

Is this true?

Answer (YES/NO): NO